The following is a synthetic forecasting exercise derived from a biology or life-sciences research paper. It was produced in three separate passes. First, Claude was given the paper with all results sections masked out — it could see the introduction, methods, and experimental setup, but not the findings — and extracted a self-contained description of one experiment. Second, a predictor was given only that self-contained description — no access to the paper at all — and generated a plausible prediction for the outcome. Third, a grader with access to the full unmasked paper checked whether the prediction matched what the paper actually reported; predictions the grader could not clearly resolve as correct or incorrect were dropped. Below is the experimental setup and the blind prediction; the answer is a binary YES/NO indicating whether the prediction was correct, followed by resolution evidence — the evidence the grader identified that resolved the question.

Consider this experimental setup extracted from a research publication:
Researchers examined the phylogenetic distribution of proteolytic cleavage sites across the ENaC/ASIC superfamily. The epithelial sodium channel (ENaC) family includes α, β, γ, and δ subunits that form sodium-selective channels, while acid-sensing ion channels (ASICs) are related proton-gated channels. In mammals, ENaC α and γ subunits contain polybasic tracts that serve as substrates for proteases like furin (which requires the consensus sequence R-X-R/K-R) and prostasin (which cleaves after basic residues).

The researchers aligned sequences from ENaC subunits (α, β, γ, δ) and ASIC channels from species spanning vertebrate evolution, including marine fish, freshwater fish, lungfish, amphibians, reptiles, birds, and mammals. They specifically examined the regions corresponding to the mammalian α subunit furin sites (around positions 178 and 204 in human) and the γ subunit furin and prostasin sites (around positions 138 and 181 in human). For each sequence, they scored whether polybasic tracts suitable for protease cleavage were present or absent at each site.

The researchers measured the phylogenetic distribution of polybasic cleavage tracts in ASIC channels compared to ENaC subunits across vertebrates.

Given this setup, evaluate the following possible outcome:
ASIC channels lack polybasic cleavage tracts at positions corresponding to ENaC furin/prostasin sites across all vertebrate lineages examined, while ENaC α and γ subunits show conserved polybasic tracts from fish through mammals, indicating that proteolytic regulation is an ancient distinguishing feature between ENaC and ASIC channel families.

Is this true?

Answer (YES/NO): NO